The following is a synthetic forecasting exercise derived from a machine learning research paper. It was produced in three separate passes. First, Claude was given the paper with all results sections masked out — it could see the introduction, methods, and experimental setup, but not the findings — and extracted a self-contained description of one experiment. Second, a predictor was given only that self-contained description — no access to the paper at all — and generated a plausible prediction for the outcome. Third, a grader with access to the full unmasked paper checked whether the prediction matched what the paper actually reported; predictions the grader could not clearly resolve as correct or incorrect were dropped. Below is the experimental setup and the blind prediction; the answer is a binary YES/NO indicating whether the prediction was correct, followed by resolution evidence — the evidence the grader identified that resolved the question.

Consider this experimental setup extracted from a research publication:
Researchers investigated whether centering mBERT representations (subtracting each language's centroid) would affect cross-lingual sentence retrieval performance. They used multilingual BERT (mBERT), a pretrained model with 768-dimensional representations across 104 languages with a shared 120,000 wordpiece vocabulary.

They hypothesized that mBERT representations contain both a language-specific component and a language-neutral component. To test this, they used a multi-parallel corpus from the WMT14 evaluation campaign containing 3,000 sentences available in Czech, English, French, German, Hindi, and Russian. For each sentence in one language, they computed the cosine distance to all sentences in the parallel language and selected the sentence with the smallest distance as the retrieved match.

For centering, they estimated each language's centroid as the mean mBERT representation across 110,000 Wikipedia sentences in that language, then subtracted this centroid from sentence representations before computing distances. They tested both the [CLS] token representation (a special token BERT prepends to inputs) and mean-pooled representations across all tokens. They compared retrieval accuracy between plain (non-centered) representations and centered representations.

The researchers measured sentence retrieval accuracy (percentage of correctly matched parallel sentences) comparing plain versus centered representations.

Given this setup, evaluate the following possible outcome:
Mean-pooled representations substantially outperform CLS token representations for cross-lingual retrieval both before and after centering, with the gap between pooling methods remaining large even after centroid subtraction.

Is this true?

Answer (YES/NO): YES